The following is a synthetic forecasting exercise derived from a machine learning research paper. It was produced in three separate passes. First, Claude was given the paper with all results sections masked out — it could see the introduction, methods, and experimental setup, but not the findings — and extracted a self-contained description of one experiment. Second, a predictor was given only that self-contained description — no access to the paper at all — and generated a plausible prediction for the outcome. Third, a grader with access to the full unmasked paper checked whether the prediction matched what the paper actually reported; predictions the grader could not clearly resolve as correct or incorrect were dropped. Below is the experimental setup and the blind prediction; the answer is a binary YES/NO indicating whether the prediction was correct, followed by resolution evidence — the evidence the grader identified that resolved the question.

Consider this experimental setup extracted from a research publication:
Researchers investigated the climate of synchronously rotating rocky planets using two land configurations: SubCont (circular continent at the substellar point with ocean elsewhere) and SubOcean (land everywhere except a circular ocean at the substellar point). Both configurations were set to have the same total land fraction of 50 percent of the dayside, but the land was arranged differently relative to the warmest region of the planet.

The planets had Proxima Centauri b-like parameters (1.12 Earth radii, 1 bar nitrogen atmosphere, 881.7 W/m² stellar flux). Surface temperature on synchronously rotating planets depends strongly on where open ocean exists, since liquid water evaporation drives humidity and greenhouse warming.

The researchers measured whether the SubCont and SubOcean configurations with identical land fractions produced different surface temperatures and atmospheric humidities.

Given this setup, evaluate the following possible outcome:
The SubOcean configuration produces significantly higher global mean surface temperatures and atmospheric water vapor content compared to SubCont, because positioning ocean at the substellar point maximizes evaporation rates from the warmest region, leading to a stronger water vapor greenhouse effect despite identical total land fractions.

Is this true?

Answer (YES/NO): YES